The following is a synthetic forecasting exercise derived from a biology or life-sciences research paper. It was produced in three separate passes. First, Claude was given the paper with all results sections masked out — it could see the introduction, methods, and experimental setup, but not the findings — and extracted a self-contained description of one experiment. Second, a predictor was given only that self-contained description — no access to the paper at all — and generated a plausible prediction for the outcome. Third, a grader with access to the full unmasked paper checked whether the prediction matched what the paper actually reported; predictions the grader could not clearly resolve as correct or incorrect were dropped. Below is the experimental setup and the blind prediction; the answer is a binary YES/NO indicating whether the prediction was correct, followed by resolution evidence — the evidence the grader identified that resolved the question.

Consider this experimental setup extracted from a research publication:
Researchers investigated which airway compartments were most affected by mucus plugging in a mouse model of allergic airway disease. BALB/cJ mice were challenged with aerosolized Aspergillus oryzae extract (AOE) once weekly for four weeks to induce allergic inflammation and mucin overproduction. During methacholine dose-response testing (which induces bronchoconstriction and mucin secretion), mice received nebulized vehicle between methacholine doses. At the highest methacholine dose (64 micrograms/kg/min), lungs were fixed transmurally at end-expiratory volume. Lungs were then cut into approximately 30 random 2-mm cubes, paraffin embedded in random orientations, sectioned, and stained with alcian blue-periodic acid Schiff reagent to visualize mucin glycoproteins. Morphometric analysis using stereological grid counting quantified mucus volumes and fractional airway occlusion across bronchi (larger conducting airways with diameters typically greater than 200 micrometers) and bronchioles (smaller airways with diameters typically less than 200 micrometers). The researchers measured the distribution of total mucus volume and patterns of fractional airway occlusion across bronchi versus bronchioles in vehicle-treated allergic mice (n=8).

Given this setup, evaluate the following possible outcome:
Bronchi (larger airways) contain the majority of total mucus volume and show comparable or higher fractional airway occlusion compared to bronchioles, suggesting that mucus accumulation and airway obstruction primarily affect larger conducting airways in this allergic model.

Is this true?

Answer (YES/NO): YES